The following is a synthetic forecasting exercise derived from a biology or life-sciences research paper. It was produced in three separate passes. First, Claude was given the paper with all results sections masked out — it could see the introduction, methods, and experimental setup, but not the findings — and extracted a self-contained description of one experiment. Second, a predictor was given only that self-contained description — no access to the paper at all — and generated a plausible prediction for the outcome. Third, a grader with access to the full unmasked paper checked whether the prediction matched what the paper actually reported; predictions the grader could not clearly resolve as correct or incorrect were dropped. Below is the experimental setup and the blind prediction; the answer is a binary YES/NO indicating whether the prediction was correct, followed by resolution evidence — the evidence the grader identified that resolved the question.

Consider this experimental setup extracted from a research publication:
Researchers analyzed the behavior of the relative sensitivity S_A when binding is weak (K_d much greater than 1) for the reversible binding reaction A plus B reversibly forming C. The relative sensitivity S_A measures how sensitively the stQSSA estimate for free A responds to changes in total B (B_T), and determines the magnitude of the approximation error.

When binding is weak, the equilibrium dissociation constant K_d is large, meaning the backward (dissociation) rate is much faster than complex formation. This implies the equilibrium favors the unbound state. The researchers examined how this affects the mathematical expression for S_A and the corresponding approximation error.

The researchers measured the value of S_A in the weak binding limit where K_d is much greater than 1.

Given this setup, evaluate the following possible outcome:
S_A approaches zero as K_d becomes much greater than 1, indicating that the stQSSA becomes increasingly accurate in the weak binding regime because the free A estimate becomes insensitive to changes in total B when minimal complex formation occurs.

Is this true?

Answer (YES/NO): YES